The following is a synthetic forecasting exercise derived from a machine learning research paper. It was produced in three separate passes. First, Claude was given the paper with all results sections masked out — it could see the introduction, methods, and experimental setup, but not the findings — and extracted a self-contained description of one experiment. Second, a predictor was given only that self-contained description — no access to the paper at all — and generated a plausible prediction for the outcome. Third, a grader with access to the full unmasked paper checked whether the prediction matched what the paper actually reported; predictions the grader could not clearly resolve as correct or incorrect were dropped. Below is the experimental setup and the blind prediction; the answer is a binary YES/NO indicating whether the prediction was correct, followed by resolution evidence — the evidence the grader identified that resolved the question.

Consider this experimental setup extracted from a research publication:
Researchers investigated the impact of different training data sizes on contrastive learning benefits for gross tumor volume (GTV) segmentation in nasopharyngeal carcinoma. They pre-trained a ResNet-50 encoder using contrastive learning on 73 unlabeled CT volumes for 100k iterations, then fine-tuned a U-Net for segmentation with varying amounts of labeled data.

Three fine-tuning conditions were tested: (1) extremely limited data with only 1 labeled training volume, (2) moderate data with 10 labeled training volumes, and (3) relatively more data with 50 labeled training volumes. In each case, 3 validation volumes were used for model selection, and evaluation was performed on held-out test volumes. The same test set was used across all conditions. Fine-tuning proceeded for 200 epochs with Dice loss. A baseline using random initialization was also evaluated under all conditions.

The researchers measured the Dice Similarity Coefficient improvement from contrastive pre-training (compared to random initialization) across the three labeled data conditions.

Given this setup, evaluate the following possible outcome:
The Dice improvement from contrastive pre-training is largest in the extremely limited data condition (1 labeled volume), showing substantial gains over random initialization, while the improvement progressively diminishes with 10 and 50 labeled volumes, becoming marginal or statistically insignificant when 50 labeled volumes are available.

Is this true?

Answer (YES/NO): NO